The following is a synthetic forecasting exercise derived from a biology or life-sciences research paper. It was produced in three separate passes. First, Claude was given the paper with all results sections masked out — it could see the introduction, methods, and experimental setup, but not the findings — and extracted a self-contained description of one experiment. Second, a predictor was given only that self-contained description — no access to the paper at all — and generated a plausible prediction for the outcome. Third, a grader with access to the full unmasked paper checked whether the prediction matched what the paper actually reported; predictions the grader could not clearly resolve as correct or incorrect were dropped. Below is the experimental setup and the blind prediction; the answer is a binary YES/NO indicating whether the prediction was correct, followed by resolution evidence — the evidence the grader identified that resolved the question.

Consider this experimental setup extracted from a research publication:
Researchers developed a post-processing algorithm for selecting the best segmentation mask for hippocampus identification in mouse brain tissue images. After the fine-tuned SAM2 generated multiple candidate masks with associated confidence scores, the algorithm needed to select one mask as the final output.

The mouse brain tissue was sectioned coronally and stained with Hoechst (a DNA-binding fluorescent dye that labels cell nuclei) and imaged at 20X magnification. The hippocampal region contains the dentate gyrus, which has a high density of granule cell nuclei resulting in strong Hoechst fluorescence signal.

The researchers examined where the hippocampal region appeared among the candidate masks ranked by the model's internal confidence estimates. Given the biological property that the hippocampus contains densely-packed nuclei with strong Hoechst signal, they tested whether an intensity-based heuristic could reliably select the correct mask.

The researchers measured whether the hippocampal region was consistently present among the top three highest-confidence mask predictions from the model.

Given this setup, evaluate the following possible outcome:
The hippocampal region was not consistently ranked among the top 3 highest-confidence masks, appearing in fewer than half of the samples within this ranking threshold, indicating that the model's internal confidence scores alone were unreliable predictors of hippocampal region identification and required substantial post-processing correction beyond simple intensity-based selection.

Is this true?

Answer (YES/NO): NO